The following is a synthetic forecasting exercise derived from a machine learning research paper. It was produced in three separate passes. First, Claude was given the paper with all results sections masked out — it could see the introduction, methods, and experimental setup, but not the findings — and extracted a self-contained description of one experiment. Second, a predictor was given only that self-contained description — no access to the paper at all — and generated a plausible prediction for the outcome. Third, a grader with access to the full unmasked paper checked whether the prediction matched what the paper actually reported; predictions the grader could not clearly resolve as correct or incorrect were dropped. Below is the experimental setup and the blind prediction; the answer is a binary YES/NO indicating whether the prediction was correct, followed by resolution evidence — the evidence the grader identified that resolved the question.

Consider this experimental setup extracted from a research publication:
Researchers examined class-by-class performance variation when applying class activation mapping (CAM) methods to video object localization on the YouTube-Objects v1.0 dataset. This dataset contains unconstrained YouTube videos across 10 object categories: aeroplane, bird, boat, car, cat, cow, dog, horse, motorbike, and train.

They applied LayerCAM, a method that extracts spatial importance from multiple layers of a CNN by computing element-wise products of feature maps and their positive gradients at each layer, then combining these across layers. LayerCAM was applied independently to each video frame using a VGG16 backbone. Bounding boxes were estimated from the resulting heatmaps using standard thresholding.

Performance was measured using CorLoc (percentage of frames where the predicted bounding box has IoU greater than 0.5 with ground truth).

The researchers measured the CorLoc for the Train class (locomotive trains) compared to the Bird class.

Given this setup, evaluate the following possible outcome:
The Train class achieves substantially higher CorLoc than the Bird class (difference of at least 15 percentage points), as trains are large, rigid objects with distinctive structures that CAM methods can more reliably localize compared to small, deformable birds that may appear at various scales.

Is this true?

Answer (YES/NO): NO